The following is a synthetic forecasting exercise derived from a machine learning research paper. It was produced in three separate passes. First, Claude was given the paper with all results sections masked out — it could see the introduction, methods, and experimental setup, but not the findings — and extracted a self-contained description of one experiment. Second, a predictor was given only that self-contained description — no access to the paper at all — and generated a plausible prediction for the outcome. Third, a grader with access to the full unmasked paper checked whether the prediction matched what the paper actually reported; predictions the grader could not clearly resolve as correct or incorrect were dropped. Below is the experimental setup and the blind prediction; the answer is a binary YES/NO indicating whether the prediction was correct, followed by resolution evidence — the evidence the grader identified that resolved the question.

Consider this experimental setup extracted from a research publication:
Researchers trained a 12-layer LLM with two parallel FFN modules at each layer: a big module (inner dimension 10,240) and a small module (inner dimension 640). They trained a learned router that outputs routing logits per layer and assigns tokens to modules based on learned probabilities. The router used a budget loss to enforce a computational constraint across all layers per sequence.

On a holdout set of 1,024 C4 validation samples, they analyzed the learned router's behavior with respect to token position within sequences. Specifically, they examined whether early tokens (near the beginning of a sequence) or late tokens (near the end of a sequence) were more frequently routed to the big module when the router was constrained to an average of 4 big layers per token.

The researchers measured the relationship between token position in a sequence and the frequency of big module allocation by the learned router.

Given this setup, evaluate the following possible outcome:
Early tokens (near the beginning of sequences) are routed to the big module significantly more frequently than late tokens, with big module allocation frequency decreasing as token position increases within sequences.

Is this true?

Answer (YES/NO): YES